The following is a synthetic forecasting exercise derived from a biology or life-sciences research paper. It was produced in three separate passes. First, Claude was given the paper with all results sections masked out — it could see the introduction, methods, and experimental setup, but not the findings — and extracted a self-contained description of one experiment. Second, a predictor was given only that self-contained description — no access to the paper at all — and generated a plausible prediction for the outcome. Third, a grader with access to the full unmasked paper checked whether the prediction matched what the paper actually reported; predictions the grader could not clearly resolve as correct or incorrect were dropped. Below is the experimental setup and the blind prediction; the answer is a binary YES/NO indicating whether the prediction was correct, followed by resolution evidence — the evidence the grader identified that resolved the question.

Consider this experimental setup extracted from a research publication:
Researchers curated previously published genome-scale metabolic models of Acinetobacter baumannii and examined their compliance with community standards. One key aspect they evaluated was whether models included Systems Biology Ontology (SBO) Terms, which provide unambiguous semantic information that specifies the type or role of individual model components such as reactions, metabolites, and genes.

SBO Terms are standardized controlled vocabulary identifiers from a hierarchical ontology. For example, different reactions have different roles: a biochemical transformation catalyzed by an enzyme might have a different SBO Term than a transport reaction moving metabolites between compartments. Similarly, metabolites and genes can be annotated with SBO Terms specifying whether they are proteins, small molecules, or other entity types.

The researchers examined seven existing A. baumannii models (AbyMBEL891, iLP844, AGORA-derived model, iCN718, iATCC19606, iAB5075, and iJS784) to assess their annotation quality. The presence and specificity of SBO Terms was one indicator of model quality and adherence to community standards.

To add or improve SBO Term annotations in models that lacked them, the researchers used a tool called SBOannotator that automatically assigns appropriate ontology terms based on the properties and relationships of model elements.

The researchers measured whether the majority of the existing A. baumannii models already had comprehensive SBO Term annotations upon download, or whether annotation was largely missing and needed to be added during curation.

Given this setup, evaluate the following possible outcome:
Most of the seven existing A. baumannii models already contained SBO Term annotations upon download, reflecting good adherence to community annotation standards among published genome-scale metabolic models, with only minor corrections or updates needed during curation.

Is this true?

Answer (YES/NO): NO